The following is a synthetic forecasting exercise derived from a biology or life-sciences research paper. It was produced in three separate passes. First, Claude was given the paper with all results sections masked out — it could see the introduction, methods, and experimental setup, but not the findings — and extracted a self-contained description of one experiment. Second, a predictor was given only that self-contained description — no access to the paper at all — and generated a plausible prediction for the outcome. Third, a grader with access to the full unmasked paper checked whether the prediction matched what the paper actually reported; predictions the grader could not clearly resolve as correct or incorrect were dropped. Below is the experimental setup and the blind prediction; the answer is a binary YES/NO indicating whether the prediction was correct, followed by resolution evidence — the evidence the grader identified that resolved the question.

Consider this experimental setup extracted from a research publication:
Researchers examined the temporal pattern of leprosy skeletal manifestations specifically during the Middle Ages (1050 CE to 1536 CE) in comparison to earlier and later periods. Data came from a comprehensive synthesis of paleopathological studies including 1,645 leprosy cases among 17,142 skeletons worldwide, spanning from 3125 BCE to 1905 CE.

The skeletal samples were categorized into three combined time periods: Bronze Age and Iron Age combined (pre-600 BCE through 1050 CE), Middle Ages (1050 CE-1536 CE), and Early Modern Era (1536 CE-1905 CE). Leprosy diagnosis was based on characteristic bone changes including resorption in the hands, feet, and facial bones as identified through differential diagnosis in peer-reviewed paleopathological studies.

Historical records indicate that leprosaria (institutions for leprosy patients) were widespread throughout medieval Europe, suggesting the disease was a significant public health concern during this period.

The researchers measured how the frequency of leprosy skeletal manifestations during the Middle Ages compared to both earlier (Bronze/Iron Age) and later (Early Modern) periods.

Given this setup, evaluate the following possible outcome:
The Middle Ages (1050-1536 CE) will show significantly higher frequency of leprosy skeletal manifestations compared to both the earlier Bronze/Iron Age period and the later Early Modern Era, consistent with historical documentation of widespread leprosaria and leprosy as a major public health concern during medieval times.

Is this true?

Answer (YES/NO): YES